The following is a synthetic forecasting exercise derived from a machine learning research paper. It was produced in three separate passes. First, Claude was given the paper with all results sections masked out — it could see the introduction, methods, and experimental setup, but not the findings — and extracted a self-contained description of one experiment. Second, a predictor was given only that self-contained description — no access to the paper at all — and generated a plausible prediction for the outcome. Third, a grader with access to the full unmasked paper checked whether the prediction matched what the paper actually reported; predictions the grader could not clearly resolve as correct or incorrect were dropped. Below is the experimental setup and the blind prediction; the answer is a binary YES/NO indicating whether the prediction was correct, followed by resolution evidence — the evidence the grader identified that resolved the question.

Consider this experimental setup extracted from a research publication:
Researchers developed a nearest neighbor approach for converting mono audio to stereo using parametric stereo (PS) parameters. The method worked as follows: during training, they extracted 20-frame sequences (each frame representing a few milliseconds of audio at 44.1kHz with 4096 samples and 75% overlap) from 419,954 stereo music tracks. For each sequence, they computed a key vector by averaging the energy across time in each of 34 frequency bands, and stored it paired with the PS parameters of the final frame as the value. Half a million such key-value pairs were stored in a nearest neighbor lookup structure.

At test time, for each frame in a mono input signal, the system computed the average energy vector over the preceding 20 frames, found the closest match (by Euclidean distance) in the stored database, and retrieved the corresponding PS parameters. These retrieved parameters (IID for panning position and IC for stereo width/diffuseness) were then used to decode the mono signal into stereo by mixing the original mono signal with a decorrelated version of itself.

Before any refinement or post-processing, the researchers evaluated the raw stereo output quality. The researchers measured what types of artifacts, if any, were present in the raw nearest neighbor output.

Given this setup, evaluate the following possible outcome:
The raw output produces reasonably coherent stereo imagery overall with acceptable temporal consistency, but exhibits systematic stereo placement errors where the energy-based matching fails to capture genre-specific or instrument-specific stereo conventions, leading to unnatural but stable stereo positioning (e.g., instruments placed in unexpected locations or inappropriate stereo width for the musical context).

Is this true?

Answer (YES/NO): NO